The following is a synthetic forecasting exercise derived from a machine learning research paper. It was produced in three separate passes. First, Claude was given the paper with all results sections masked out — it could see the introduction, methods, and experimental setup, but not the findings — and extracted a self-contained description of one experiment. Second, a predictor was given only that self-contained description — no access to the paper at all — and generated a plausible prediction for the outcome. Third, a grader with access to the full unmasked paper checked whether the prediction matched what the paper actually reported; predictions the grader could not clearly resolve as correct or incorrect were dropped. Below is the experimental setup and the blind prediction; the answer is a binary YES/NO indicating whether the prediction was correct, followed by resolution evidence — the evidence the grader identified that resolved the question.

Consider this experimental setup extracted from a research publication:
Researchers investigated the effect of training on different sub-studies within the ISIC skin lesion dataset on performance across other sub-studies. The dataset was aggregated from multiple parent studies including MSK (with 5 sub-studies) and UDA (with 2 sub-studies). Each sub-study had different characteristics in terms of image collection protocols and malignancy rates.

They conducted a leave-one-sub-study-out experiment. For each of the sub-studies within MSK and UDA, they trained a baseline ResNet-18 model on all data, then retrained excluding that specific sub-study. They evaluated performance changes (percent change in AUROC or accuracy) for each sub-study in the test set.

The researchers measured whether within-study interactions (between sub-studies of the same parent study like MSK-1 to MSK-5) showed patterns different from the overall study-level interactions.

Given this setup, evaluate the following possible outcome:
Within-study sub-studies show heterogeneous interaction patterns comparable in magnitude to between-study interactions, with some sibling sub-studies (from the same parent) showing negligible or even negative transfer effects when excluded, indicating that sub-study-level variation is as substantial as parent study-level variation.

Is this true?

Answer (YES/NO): YES